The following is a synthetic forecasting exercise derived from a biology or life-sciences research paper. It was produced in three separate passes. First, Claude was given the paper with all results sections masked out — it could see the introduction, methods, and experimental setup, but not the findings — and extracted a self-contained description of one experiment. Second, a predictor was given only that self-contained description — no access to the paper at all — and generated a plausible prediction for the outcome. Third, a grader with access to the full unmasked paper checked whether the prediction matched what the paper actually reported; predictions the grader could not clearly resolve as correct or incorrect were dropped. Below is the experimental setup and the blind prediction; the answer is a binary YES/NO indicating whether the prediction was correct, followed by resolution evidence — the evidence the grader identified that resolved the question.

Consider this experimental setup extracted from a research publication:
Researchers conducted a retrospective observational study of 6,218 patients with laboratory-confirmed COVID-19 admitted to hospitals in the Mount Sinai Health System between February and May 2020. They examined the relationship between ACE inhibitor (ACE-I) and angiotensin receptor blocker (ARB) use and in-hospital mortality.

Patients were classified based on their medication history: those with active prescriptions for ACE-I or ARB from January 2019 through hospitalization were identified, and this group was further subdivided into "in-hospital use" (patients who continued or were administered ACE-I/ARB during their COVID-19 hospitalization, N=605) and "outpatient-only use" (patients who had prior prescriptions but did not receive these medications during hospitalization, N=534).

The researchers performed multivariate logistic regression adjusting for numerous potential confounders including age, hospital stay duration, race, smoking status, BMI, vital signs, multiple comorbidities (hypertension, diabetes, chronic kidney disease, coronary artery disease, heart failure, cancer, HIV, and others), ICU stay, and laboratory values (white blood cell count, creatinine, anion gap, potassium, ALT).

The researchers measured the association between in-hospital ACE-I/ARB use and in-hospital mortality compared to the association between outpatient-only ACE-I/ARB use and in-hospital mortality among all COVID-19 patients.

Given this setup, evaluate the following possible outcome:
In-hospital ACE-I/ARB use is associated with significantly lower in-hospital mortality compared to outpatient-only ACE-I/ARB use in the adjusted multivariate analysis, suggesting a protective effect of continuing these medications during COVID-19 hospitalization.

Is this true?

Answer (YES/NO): YES